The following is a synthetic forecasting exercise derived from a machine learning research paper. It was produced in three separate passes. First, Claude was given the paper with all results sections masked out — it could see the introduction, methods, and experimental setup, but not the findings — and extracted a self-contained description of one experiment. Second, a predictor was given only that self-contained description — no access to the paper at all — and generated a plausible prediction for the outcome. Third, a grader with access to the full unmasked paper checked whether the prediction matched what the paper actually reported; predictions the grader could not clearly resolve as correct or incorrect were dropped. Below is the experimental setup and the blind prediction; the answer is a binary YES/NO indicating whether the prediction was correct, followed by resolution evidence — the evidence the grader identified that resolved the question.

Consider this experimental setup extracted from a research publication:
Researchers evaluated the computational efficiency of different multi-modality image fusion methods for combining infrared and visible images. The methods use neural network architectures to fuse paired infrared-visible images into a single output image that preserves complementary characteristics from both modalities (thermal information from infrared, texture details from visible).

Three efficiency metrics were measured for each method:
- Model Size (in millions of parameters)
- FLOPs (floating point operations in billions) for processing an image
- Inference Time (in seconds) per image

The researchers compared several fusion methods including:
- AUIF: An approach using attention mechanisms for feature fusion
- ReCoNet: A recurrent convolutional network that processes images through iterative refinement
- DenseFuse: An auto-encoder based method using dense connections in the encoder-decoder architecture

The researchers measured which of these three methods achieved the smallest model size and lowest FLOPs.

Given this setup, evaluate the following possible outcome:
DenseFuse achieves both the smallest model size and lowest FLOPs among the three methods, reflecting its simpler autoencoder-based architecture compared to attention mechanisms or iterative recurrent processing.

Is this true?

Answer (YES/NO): NO